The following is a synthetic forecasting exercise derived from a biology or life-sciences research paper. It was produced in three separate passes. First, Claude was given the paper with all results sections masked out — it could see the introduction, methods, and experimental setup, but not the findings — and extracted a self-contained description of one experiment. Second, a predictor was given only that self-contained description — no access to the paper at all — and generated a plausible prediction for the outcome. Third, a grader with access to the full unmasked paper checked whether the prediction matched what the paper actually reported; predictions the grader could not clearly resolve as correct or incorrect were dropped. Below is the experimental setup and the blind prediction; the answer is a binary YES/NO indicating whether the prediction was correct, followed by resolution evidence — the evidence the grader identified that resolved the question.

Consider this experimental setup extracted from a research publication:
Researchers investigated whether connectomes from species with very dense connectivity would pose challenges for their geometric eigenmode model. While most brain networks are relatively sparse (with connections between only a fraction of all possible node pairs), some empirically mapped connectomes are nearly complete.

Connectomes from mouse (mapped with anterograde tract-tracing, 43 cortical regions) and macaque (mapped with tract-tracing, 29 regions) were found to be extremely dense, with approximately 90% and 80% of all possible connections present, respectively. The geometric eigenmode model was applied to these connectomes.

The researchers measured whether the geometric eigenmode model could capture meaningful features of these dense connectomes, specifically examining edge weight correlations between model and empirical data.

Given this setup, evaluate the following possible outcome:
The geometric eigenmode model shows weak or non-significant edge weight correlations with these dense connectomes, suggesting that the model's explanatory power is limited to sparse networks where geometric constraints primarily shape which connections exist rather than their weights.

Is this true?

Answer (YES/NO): NO